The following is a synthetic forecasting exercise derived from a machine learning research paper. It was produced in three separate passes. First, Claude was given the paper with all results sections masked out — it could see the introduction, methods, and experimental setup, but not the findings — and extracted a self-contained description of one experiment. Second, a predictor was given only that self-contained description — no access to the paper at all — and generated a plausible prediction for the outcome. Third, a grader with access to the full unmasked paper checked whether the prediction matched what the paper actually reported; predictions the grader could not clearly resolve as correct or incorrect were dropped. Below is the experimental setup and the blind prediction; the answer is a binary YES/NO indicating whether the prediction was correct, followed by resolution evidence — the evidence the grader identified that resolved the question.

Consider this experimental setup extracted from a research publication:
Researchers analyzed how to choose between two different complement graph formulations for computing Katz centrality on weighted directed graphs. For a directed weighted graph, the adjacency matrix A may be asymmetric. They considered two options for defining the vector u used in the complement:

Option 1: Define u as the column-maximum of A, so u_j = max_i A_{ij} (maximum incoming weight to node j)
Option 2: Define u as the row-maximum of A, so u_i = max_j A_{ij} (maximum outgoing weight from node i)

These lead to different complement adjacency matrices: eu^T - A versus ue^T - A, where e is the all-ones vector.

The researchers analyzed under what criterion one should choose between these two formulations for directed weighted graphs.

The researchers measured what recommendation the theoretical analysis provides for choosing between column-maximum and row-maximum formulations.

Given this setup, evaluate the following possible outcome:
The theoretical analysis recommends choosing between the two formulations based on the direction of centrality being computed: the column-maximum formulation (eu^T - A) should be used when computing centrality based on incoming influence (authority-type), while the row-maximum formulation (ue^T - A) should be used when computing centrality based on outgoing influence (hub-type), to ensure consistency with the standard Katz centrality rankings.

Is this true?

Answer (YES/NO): NO